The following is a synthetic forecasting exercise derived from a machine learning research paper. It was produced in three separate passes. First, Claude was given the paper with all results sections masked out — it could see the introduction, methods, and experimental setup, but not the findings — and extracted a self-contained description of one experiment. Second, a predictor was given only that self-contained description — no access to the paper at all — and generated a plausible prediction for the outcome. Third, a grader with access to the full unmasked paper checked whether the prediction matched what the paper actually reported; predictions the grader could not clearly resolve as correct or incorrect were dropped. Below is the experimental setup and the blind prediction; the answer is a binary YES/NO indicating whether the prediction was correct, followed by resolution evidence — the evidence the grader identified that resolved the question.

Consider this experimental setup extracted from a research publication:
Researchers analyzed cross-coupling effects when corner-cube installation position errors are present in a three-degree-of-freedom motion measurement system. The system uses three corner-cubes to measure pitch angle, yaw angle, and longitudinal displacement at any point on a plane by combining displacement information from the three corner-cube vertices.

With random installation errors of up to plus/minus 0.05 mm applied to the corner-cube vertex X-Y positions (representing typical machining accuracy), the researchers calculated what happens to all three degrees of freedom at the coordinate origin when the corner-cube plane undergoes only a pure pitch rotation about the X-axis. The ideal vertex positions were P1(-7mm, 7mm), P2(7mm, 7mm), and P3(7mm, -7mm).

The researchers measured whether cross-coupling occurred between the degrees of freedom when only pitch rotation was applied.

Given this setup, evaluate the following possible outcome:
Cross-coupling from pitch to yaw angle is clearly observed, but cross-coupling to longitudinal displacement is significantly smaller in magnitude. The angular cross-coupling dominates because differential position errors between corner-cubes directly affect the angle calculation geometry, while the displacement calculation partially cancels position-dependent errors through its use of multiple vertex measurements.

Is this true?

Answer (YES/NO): NO